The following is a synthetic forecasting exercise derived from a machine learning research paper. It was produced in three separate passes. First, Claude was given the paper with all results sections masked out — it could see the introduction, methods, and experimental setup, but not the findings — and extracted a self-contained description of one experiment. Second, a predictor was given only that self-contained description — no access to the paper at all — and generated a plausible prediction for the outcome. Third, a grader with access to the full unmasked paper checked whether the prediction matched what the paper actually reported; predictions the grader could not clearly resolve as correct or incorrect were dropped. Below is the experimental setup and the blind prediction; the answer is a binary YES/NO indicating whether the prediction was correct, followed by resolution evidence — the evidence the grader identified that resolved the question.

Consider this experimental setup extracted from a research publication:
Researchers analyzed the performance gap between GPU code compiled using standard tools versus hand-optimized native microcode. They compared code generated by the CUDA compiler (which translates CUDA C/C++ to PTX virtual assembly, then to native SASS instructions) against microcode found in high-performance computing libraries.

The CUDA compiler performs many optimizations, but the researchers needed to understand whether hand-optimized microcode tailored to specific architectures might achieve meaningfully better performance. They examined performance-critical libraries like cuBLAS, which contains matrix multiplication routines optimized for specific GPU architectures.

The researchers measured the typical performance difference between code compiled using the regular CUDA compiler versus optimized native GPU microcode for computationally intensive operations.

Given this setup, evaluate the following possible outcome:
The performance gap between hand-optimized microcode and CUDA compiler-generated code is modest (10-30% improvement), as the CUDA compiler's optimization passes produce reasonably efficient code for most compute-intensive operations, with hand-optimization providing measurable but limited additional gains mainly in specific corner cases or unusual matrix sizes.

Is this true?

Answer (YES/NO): NO